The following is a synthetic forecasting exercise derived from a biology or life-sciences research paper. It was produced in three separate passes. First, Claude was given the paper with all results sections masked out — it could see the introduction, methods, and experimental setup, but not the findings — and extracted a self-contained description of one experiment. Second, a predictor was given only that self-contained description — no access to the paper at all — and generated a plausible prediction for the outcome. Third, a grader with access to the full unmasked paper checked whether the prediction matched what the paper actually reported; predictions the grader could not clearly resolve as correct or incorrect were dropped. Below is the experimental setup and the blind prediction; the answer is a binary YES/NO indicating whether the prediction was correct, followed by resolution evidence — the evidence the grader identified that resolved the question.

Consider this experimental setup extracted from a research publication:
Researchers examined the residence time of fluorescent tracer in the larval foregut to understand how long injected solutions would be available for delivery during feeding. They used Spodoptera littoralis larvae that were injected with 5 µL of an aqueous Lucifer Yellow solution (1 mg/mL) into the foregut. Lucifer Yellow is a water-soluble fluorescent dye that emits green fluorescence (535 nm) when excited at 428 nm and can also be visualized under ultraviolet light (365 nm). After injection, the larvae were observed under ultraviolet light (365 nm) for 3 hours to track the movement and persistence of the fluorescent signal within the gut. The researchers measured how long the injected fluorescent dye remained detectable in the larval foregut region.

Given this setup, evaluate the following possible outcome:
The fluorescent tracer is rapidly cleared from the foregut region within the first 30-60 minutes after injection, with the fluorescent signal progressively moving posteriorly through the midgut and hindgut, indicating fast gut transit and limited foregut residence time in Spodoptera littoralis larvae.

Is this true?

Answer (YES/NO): NO